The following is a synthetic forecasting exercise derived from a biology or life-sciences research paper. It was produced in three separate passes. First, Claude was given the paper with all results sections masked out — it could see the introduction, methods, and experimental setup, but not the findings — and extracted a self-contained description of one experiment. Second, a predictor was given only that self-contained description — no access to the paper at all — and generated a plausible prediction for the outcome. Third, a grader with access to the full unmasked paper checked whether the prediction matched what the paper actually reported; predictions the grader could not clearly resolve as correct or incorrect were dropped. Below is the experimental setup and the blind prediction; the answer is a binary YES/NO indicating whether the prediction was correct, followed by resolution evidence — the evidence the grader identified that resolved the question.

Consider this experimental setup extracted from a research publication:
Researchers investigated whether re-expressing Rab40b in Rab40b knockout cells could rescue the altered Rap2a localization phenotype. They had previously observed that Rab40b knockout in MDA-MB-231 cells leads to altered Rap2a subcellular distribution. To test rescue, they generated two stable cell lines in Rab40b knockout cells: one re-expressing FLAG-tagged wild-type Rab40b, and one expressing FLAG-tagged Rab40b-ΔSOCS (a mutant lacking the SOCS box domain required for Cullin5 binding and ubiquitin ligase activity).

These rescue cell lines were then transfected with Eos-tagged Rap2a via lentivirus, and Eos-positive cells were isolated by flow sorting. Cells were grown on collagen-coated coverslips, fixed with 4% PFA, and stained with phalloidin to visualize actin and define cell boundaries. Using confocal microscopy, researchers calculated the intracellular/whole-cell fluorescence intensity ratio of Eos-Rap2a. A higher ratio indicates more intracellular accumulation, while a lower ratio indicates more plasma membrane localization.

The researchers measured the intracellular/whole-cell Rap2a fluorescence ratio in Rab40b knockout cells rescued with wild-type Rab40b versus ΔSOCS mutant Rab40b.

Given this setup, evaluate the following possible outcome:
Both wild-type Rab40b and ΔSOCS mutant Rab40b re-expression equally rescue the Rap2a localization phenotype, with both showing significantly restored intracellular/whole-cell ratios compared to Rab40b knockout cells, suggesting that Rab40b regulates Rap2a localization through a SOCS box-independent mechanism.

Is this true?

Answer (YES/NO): NO